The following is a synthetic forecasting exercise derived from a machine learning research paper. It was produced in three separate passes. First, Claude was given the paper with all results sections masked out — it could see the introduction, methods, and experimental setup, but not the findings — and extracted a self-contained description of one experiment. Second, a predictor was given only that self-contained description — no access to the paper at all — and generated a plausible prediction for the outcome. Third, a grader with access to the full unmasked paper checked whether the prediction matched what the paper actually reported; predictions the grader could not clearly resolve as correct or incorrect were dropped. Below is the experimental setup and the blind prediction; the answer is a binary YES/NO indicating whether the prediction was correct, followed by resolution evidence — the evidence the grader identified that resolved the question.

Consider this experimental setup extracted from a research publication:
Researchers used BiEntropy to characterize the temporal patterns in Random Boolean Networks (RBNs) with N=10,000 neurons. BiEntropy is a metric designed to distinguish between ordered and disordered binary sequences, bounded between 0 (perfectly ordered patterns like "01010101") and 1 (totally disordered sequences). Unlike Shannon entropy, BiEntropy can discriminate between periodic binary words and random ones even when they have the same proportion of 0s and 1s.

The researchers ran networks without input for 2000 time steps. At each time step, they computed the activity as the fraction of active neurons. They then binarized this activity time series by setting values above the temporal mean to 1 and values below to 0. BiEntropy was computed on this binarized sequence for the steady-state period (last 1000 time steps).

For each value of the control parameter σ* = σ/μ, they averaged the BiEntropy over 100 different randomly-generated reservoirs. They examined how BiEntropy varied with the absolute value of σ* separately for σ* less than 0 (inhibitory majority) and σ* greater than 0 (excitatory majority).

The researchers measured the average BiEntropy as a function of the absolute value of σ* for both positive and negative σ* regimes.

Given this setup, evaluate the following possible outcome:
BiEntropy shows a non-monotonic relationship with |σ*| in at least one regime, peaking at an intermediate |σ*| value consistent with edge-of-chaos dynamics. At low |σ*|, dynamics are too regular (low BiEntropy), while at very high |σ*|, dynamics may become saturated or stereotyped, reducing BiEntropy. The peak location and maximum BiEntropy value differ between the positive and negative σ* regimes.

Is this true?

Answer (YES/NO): NO